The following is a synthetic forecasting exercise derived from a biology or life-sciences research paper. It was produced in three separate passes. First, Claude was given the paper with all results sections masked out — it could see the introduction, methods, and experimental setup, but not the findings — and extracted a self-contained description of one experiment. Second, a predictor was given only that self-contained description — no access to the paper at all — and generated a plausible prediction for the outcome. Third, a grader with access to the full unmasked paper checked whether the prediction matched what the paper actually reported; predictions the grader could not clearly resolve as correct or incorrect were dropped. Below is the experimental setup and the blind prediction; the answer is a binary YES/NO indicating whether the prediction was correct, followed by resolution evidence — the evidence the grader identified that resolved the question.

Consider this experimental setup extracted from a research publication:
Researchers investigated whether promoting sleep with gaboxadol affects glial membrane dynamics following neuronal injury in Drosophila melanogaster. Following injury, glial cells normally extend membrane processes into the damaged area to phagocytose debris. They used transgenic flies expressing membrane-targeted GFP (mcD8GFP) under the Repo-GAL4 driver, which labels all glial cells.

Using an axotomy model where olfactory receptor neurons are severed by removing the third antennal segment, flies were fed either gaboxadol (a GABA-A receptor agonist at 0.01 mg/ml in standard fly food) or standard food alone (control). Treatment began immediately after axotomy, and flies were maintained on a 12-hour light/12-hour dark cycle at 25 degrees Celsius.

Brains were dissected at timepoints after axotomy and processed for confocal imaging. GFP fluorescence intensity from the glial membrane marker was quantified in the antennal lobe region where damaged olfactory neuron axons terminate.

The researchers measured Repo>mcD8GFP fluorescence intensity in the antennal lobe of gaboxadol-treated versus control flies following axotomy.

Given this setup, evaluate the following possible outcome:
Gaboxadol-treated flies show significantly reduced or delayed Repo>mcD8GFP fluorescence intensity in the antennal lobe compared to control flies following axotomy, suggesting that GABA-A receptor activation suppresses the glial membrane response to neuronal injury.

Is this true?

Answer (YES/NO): NO